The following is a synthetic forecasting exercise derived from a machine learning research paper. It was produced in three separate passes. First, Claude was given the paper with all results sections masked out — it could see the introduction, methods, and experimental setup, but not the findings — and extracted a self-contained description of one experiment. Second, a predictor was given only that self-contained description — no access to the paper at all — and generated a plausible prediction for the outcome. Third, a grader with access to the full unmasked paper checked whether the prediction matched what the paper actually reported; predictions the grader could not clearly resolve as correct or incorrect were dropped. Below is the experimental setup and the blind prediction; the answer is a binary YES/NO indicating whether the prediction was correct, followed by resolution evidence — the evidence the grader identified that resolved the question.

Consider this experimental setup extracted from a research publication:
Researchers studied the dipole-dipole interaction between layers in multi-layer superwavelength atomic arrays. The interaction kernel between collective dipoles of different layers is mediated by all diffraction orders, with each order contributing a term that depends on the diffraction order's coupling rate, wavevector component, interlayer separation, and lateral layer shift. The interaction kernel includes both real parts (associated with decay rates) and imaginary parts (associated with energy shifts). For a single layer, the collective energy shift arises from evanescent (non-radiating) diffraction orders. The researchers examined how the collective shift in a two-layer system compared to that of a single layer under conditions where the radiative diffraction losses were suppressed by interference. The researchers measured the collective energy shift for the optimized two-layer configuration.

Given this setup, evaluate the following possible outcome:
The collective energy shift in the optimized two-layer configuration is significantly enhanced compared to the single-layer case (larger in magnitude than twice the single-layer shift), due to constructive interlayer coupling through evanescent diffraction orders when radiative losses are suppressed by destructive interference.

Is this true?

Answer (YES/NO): NO